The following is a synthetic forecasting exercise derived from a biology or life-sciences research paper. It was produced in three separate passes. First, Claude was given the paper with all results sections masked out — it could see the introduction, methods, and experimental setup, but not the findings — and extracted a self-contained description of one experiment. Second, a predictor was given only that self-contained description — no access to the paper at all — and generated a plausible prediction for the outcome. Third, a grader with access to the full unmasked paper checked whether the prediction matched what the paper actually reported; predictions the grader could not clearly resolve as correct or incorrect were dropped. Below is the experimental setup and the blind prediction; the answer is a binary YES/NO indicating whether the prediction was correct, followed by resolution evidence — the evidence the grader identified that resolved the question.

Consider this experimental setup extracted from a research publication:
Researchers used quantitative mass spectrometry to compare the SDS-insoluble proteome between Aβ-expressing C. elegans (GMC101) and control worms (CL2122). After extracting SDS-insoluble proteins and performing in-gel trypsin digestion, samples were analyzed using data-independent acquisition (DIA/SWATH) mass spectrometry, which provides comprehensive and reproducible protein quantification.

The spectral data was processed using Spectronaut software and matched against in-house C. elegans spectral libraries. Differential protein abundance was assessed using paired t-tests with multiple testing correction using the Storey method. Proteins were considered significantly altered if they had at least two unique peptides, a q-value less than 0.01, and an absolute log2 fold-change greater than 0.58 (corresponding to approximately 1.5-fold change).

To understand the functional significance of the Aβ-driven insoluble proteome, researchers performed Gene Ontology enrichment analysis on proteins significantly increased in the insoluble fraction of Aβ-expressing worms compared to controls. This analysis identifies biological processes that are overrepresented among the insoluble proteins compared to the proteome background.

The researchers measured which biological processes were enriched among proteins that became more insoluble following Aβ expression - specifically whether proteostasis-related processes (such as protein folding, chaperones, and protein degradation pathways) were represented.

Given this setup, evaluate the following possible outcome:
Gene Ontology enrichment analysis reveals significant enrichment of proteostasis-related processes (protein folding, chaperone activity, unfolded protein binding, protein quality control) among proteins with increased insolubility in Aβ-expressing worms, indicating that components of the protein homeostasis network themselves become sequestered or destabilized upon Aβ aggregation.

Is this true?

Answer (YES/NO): YES